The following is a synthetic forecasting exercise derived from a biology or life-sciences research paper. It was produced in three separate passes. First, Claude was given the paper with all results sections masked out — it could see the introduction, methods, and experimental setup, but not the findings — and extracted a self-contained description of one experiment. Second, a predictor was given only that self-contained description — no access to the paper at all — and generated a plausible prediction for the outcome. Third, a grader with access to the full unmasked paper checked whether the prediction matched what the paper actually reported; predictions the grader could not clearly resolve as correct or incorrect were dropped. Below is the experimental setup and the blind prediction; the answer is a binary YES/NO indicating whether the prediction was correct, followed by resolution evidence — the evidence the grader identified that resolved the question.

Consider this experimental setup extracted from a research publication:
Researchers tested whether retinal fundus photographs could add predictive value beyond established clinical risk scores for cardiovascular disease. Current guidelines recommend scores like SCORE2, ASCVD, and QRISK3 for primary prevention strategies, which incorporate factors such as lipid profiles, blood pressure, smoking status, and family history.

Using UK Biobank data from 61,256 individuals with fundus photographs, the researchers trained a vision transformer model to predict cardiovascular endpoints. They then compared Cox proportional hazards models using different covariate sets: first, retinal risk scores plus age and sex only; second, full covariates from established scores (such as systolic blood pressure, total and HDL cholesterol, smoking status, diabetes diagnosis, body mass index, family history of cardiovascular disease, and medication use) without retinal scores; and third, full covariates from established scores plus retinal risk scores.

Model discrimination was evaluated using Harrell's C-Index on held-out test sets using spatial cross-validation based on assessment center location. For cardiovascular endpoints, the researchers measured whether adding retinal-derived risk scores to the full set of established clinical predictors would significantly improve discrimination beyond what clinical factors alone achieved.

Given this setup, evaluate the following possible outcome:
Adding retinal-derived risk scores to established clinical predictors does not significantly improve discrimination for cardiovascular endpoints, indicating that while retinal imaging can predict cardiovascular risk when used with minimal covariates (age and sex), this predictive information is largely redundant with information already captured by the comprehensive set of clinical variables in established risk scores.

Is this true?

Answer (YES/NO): YES